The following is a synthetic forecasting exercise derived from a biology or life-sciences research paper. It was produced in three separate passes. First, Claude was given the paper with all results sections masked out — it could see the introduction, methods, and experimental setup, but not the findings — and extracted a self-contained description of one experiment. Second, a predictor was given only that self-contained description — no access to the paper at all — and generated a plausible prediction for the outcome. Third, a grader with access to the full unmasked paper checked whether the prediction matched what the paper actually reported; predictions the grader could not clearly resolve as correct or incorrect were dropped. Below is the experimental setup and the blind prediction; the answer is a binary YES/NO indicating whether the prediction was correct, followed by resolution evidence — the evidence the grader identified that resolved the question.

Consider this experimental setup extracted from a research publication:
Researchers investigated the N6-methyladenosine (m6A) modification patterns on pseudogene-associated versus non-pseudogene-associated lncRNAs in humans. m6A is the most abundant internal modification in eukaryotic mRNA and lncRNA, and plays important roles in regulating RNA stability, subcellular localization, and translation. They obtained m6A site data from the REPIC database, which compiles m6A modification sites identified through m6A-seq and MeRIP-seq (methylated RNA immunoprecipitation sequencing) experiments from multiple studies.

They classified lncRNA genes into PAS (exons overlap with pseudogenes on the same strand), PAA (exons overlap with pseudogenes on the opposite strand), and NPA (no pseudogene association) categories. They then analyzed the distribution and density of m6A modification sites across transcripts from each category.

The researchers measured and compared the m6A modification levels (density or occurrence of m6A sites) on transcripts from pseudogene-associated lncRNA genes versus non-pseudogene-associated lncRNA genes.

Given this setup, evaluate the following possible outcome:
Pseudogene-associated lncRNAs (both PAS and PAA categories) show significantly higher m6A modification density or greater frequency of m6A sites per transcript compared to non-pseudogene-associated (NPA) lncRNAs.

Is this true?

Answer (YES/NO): YES